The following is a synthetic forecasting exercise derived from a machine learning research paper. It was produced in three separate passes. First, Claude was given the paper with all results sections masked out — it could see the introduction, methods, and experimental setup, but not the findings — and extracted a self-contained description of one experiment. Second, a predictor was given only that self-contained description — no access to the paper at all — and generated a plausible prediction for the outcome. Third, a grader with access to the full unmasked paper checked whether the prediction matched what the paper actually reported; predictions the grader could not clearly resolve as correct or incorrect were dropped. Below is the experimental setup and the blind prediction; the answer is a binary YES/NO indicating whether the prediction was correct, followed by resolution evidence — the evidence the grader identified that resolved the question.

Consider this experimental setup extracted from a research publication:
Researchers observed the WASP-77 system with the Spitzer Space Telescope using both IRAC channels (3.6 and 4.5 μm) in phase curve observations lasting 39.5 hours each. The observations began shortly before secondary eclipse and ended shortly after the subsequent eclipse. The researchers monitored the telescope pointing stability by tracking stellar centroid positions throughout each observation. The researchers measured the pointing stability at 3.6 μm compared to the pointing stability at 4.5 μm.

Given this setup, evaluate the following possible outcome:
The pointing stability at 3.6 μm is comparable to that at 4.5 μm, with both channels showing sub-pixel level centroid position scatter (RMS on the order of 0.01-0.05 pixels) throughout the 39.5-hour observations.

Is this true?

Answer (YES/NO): NO